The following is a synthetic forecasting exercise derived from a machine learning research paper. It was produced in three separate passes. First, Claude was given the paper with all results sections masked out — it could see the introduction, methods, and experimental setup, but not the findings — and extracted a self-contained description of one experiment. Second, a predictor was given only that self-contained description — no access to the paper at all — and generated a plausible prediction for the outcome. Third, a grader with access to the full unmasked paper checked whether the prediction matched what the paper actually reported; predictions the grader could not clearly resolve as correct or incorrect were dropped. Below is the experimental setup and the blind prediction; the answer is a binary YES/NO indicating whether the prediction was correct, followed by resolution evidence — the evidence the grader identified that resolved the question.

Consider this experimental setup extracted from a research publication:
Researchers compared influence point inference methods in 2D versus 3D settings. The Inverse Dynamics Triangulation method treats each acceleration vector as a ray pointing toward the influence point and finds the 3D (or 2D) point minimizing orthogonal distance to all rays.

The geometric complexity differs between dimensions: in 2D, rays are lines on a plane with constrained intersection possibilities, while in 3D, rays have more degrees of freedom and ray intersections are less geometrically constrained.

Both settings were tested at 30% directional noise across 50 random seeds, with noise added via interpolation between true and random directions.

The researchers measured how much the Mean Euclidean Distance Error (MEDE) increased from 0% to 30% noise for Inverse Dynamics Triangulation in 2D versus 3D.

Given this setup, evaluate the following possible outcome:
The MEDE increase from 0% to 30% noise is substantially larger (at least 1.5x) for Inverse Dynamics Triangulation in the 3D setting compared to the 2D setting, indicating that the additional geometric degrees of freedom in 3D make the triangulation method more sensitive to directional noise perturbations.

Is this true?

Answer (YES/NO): NO